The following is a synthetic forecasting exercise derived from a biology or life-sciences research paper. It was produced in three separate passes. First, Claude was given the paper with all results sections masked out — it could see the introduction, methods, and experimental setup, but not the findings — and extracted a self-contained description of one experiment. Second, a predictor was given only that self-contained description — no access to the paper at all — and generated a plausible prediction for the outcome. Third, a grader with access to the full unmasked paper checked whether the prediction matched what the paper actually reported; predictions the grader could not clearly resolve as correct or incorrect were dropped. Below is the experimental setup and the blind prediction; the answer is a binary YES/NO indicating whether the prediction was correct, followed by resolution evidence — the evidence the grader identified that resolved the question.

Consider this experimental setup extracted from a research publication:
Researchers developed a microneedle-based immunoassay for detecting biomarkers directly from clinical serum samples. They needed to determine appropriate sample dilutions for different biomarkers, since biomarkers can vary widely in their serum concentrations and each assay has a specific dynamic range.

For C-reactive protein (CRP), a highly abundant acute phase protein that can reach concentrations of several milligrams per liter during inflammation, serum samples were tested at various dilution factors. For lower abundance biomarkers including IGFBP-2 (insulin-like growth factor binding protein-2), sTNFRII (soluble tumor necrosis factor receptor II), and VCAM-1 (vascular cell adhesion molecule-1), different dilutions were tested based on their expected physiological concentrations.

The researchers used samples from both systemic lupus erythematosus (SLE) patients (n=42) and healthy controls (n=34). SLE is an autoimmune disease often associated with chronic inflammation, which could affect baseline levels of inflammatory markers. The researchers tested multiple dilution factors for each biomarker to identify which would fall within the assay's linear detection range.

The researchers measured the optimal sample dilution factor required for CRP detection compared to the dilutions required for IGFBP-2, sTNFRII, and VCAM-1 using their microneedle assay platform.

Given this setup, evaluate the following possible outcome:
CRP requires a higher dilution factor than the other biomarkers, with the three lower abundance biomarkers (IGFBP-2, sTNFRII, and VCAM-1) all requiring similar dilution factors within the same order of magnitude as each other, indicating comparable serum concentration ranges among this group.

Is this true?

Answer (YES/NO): YES